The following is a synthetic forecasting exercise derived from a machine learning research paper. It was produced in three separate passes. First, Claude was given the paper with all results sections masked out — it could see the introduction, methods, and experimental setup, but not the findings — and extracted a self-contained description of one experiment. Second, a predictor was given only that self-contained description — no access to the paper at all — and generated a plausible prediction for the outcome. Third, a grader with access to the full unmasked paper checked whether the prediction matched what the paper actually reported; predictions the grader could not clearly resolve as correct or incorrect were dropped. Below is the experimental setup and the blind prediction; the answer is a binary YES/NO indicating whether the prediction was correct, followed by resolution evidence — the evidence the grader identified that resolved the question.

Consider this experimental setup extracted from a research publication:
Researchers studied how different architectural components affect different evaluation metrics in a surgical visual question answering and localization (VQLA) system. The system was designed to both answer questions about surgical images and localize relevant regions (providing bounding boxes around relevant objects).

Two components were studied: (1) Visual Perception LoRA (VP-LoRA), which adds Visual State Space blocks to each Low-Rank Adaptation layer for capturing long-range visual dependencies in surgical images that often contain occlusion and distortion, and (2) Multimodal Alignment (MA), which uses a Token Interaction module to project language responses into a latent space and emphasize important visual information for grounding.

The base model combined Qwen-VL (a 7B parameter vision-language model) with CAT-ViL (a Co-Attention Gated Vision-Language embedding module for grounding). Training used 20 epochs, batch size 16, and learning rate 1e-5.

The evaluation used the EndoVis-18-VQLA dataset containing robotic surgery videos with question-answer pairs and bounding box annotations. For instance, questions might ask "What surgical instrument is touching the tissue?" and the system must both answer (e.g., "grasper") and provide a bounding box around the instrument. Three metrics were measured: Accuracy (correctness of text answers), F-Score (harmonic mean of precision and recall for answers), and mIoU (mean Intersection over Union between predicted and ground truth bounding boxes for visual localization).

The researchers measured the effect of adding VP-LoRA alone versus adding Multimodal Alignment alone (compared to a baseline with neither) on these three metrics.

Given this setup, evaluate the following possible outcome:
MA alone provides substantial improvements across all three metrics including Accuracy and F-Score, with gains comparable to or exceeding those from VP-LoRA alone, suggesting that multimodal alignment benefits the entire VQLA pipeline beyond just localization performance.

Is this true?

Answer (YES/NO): NO